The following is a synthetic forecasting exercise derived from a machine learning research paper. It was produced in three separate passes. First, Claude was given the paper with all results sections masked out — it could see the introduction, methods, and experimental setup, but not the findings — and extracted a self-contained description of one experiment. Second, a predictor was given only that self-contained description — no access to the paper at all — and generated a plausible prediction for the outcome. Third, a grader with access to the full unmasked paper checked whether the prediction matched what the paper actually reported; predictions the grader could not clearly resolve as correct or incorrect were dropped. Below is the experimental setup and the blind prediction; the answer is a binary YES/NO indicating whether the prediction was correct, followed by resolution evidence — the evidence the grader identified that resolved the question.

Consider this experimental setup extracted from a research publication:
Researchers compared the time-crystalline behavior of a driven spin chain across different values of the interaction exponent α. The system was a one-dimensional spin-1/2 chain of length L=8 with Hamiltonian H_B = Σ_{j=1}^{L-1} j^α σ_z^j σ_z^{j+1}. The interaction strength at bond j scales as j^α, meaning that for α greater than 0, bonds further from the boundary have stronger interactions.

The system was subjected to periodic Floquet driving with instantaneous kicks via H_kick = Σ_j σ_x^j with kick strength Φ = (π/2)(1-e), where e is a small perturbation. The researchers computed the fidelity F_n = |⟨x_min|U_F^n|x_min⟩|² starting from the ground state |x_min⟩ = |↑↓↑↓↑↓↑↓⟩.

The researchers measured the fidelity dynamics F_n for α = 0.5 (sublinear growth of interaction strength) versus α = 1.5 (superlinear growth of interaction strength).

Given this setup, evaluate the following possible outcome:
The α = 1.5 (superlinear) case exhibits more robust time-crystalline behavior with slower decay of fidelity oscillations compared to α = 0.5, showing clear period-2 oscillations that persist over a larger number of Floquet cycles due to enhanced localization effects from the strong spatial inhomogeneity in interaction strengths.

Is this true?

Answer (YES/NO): NO